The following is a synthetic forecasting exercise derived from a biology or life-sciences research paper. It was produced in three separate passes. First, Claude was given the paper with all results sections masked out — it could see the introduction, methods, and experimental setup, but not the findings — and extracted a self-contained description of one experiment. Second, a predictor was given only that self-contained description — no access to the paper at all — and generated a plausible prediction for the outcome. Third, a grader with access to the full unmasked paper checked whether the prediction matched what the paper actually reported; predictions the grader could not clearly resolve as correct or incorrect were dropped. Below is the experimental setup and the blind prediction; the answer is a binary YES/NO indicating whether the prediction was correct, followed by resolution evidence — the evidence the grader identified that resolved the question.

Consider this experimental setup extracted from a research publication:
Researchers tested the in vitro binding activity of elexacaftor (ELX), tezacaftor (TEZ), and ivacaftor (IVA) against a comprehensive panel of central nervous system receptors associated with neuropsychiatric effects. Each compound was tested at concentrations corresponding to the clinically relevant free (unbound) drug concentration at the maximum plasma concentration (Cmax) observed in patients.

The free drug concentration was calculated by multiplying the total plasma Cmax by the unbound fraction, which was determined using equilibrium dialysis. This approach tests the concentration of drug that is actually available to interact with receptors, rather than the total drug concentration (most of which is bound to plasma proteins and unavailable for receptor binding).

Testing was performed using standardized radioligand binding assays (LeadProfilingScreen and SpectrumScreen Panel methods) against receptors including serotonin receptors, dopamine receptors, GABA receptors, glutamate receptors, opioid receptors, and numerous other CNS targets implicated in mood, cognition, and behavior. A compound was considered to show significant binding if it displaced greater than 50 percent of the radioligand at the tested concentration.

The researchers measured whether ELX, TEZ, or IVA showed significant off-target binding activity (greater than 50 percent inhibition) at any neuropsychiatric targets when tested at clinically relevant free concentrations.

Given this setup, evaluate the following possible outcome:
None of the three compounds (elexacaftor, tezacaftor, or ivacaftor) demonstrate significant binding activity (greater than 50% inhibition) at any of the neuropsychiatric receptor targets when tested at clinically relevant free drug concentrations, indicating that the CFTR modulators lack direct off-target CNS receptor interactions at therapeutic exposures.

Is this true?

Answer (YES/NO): YES